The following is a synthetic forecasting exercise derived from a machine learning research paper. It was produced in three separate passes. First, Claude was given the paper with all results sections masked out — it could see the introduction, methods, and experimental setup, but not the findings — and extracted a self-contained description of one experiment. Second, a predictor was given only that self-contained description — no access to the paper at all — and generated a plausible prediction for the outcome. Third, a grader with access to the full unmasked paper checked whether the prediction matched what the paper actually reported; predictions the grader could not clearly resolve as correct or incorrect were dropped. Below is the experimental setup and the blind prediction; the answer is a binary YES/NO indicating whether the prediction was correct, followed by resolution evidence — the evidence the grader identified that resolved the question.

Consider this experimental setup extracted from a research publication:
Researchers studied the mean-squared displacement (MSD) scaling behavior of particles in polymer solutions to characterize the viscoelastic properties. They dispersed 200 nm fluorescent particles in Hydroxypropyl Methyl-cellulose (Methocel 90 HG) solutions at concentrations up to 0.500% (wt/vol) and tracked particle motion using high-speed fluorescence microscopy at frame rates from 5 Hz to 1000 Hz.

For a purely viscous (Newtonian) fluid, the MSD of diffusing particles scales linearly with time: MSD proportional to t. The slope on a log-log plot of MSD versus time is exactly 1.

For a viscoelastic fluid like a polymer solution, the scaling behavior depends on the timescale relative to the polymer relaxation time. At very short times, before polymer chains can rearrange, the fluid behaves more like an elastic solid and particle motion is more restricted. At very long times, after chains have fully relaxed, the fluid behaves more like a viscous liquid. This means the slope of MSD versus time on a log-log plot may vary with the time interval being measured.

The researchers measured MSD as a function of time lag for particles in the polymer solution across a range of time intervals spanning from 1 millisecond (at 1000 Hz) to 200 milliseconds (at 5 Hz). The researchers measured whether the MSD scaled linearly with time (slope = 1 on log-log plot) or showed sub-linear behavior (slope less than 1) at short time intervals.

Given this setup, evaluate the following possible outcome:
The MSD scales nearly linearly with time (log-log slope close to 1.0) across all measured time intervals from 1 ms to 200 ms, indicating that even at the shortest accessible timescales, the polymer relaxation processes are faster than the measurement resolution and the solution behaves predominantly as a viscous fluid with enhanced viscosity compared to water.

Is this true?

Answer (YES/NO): NO